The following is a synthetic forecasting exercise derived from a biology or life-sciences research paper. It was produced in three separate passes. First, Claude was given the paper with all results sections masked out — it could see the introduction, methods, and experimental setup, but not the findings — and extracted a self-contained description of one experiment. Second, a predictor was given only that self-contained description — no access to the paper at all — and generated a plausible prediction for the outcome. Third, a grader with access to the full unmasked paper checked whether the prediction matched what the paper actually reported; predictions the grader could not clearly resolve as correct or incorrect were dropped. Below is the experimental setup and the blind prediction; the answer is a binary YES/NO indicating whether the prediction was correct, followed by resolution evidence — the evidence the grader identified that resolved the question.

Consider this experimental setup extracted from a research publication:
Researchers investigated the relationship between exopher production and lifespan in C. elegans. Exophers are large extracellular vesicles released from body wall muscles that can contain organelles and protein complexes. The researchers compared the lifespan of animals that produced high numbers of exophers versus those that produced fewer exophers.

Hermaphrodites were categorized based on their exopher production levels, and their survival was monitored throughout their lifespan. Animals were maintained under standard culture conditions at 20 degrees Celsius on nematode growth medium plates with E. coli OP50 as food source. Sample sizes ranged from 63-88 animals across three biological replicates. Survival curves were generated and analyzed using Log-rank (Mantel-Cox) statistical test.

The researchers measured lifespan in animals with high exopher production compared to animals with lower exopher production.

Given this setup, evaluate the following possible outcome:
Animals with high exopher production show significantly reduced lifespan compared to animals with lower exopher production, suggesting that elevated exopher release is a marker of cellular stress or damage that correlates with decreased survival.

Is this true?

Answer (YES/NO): NO